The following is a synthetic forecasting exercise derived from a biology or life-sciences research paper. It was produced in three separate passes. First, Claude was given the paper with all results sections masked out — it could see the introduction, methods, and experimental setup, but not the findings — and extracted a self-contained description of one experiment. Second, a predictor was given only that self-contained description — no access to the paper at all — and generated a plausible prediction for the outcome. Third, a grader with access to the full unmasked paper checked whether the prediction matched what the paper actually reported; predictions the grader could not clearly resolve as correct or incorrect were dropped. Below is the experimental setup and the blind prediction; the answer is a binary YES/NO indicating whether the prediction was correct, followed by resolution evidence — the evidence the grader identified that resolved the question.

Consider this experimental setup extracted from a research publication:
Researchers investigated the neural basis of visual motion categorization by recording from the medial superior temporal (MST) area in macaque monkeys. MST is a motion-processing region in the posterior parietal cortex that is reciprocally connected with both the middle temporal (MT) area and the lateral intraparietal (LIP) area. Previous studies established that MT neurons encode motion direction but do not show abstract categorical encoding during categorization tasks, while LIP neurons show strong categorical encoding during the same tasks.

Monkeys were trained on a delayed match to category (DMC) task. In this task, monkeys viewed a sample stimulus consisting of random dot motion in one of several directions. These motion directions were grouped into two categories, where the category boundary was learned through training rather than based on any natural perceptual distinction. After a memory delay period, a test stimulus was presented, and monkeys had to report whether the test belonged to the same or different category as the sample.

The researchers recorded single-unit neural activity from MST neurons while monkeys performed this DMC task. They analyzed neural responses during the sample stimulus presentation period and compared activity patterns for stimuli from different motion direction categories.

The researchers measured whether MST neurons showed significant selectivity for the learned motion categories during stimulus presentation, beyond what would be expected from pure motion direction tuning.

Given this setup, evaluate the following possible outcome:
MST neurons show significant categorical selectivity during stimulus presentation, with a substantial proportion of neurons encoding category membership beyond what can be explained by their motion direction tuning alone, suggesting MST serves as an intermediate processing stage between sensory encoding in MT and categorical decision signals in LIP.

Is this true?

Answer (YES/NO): YES